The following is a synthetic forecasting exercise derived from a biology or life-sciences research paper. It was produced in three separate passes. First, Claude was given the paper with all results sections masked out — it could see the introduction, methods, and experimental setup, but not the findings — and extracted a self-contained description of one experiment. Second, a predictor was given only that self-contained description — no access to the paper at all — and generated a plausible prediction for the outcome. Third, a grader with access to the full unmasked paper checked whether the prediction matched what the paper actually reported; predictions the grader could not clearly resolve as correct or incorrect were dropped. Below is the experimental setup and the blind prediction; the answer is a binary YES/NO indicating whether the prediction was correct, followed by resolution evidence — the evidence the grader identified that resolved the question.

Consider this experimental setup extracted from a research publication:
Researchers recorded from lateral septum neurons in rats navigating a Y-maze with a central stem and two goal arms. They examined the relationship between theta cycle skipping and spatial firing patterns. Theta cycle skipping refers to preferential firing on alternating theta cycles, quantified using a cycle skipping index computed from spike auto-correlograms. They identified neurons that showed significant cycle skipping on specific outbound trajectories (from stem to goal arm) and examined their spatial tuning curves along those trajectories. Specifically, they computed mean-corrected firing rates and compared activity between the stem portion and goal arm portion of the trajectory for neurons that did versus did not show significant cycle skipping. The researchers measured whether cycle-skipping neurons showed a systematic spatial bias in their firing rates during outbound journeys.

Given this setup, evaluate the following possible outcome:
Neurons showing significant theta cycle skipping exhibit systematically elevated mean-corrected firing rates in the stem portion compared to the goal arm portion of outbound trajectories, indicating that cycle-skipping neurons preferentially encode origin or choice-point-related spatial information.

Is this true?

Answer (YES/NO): NO